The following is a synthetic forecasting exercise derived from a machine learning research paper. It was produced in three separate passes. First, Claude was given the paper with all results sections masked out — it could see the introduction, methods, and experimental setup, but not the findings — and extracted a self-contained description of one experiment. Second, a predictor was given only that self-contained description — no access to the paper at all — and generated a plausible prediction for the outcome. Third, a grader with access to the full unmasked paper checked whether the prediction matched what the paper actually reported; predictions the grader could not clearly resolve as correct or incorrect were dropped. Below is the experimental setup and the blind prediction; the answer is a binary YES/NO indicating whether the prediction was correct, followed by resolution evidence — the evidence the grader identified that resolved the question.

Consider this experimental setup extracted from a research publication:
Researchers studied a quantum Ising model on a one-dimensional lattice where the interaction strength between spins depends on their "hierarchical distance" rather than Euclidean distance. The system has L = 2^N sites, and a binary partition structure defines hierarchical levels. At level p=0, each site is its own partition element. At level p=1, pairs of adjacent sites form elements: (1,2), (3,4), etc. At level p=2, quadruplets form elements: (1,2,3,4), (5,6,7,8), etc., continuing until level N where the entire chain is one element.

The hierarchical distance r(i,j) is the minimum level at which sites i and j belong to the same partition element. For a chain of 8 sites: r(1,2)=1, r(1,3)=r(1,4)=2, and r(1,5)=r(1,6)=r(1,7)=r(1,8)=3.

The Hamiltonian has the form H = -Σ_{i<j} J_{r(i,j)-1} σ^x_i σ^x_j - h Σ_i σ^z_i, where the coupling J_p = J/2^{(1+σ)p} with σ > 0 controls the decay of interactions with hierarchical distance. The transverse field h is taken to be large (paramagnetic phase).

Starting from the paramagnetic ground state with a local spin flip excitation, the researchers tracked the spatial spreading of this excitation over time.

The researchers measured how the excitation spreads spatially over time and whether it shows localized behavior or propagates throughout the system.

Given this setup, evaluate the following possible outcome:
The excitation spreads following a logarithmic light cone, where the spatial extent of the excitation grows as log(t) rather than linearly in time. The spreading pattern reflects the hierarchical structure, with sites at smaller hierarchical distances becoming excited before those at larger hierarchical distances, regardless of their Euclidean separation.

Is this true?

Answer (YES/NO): NO